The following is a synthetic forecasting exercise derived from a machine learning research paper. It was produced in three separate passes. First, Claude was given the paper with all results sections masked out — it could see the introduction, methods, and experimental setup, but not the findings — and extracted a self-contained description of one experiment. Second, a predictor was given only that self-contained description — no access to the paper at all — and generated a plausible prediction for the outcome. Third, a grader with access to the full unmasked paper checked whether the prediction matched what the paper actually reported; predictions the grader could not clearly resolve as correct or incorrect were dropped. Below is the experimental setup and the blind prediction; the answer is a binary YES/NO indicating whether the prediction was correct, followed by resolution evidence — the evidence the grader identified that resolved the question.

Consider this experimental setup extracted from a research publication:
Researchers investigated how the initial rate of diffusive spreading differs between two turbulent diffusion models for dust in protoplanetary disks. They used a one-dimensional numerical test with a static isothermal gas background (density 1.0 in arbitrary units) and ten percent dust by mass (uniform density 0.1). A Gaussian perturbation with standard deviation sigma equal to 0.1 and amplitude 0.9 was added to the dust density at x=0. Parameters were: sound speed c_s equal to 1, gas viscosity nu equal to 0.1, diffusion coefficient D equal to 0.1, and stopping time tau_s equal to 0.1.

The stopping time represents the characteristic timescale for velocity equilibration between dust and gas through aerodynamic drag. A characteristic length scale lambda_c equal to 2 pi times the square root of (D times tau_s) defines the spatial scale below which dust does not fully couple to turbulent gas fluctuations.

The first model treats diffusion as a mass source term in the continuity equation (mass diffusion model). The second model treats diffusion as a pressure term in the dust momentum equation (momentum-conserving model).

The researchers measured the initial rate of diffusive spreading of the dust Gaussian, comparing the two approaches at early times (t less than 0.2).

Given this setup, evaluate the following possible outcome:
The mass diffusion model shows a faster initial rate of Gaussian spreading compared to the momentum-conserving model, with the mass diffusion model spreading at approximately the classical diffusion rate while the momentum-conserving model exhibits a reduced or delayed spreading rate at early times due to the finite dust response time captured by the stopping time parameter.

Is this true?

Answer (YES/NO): YES